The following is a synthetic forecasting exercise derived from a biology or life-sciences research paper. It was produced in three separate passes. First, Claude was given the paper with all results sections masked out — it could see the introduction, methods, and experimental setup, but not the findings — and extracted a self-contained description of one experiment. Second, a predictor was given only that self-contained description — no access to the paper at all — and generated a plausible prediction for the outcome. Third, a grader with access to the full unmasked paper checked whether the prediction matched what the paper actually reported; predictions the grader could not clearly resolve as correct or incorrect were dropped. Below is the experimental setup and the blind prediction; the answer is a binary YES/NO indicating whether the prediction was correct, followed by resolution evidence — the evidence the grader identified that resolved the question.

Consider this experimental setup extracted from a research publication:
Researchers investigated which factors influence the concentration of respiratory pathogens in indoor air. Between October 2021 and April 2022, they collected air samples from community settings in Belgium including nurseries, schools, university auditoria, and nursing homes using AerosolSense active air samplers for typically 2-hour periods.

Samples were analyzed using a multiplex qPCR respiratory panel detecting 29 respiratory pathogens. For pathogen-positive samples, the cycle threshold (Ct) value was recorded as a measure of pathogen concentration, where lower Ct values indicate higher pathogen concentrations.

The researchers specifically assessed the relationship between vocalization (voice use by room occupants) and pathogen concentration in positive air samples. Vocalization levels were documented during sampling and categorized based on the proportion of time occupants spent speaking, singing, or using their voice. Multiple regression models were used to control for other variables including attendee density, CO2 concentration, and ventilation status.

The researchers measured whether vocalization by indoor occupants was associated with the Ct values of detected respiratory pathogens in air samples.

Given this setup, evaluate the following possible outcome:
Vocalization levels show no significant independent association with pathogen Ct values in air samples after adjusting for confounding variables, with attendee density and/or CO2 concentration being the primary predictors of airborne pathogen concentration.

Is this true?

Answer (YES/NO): YES